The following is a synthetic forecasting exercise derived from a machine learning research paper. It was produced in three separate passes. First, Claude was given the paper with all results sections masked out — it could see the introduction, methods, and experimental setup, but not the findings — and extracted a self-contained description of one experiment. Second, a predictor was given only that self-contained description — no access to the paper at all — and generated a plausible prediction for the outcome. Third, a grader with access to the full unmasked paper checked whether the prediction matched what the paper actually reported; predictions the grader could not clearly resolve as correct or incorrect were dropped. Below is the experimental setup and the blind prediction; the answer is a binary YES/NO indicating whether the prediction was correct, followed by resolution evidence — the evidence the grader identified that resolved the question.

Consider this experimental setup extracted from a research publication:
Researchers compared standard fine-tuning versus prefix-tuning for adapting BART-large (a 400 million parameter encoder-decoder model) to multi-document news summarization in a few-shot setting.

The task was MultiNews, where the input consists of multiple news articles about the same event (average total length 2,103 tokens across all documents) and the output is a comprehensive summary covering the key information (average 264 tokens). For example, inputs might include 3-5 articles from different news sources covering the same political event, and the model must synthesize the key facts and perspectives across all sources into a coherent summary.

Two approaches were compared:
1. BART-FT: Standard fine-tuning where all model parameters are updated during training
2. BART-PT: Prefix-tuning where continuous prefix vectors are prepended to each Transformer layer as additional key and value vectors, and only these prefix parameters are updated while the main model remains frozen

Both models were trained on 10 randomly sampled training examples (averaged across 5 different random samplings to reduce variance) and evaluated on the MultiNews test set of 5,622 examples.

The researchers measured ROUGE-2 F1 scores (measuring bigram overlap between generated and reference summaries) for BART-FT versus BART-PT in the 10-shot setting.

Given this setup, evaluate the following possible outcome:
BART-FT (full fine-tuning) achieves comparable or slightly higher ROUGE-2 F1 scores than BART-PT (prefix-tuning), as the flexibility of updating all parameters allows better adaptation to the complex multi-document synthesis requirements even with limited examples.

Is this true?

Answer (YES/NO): NO